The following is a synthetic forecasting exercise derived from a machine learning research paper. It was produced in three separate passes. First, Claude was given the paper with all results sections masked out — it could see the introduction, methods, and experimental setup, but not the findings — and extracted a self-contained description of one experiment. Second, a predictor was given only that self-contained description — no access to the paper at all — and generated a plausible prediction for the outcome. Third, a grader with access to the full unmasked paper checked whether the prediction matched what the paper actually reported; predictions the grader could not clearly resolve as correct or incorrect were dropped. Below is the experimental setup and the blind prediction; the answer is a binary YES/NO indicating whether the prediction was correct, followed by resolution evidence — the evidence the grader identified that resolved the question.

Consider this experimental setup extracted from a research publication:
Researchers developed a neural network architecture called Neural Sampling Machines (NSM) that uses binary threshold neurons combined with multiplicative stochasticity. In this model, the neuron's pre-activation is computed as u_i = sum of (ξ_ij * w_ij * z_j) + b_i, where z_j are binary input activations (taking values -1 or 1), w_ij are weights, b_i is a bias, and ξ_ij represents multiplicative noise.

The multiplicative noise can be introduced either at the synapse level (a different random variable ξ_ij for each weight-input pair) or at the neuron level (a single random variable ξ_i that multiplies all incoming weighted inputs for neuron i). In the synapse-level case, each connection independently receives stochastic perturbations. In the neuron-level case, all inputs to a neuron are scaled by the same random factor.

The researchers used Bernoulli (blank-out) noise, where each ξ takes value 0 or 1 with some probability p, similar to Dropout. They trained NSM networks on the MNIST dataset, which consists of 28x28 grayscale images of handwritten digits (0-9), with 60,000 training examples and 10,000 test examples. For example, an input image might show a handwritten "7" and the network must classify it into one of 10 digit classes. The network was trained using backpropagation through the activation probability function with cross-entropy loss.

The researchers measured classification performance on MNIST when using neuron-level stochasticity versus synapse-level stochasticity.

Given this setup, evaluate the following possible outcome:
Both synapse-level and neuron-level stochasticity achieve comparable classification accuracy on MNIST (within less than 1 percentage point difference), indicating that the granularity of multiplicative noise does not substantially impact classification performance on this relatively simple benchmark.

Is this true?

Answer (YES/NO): YES